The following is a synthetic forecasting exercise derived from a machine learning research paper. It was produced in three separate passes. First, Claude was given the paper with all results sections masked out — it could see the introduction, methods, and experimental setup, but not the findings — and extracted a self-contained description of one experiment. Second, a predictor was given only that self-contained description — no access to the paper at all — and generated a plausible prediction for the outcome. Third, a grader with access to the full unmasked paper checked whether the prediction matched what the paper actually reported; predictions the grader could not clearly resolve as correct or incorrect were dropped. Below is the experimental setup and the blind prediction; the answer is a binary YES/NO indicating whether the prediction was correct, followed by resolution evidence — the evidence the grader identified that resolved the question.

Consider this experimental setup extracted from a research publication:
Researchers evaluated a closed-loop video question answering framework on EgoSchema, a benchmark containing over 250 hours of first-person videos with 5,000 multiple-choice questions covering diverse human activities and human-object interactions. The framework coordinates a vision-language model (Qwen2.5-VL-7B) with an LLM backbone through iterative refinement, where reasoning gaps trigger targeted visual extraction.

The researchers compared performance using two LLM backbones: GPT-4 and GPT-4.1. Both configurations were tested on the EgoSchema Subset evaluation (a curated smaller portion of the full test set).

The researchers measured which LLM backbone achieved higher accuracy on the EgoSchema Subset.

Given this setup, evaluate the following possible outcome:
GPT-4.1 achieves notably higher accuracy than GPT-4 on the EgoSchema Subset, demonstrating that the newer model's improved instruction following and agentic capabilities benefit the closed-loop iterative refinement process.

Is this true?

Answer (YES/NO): NO